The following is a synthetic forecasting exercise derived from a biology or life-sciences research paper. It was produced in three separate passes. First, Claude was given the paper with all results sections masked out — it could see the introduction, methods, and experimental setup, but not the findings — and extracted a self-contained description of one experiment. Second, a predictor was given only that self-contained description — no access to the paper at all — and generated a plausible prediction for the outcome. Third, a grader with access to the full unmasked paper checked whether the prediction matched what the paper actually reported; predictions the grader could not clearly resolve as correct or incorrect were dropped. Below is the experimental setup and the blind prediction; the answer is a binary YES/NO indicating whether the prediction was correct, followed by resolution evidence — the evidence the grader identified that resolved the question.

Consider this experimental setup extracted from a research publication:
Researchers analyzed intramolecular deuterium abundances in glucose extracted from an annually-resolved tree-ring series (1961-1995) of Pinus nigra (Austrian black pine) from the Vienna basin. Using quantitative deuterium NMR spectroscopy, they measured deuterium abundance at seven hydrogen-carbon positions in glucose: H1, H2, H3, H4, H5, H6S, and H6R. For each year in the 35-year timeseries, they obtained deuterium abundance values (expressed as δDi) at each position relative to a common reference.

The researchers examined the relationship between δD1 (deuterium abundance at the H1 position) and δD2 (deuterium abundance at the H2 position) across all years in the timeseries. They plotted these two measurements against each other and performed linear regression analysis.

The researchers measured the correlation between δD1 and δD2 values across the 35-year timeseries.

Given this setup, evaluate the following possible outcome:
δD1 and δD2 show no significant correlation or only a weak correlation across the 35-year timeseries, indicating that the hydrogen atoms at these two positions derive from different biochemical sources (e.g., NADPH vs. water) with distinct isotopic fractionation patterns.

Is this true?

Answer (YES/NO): NO